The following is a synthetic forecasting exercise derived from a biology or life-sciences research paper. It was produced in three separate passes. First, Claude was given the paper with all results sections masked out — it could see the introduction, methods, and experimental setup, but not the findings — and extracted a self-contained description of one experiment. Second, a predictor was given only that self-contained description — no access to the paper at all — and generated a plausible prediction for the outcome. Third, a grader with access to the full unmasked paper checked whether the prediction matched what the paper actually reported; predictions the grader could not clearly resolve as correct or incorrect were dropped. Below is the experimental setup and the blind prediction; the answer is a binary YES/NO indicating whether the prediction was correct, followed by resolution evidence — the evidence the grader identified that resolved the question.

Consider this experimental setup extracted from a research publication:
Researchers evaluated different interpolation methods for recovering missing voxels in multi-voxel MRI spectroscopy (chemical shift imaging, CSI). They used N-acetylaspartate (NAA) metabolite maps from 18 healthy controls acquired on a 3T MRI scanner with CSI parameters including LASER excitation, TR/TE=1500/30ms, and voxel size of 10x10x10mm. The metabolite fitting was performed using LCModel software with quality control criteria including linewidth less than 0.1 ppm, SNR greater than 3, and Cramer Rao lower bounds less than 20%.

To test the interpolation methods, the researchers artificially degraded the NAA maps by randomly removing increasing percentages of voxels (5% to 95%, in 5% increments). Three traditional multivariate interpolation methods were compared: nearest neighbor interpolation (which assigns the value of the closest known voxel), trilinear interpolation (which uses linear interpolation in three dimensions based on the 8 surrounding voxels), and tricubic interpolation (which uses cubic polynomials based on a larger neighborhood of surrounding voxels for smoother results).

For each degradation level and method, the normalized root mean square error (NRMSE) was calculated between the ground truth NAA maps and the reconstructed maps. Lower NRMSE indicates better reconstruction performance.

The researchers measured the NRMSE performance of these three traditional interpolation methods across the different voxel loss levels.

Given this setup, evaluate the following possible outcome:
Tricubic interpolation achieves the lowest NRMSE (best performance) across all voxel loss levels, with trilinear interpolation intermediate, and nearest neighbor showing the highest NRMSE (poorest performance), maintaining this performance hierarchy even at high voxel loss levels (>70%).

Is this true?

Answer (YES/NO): NO